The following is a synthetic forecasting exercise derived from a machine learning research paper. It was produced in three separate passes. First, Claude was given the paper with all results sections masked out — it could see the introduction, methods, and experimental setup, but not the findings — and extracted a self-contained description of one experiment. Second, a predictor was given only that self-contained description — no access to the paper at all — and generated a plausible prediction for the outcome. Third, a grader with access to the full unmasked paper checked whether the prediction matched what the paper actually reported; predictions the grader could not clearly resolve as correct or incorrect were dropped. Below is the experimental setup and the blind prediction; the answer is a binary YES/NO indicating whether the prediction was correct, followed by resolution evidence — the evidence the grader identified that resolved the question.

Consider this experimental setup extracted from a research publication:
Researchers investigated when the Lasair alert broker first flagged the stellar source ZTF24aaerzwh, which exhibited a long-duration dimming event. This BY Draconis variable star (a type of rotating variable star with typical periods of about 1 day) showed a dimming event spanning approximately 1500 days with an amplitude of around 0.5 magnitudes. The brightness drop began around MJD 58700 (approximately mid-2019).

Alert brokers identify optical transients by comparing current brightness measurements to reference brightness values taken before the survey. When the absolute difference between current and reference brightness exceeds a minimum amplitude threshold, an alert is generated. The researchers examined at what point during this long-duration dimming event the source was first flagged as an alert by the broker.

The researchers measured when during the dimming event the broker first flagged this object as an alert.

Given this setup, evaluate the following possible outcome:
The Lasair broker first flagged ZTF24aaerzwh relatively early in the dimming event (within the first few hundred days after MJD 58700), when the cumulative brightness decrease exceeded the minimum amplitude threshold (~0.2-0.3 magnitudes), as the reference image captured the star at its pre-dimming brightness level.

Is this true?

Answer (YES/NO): NO